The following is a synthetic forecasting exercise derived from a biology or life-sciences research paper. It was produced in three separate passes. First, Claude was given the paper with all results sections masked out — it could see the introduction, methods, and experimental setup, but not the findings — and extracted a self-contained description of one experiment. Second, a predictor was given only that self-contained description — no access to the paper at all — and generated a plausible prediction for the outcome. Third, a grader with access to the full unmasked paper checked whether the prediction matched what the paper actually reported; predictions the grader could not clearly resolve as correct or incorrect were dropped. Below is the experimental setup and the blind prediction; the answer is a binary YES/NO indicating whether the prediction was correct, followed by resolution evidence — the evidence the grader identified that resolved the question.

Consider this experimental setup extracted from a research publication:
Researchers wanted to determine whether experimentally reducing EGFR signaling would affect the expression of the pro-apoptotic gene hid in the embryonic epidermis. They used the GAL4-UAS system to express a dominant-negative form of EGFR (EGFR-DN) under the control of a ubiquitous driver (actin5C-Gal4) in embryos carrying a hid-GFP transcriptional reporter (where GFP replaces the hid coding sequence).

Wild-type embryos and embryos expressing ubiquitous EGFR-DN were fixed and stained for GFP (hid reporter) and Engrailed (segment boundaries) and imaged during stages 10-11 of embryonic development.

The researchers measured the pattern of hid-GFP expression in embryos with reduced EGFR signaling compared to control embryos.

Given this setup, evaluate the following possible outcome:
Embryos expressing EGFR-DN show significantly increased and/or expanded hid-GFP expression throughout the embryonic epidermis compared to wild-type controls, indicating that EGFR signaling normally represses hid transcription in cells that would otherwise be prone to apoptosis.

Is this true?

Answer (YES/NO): YES